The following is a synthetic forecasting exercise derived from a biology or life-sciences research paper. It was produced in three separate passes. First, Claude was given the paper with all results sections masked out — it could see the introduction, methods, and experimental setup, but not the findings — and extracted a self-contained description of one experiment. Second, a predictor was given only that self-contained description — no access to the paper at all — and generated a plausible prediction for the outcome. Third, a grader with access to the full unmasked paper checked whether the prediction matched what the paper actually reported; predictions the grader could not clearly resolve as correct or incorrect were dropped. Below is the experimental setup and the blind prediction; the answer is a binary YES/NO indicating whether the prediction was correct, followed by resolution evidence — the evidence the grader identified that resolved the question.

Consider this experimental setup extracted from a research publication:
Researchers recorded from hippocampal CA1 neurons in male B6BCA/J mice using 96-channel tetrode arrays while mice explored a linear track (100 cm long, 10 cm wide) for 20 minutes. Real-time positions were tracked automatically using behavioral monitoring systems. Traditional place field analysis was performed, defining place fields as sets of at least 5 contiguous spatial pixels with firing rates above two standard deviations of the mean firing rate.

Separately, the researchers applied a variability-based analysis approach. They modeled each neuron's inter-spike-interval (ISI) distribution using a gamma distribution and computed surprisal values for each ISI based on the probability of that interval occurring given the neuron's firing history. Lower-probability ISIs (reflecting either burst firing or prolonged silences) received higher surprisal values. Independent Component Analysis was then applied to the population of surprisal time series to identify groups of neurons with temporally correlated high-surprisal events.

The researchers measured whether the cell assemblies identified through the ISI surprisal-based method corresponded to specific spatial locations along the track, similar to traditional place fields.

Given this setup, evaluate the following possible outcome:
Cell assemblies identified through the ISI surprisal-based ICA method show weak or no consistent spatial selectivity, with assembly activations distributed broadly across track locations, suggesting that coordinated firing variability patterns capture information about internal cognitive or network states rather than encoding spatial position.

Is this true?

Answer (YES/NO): NO